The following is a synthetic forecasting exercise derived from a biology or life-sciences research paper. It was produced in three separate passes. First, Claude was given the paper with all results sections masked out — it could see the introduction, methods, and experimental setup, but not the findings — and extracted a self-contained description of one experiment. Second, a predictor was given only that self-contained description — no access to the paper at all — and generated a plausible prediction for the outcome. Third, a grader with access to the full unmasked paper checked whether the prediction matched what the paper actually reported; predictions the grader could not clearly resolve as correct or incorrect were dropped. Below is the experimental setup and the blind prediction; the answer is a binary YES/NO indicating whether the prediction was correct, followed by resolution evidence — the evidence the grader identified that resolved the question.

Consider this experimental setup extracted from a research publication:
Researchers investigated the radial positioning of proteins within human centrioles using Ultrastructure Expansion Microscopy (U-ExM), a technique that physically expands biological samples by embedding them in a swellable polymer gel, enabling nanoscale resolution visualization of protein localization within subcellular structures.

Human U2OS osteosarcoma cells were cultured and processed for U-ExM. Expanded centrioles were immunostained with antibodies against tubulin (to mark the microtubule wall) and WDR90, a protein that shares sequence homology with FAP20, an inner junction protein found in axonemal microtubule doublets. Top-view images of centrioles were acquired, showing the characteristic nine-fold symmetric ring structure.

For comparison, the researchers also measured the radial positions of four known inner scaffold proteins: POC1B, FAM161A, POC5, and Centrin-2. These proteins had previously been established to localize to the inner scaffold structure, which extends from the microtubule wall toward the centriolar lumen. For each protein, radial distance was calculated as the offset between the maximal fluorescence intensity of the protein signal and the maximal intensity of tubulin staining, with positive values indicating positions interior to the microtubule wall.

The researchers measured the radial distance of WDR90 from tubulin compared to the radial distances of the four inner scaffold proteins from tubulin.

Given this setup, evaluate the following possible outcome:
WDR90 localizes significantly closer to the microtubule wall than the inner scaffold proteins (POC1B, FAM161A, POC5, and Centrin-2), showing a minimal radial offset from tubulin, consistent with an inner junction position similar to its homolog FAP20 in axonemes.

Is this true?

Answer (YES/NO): YES